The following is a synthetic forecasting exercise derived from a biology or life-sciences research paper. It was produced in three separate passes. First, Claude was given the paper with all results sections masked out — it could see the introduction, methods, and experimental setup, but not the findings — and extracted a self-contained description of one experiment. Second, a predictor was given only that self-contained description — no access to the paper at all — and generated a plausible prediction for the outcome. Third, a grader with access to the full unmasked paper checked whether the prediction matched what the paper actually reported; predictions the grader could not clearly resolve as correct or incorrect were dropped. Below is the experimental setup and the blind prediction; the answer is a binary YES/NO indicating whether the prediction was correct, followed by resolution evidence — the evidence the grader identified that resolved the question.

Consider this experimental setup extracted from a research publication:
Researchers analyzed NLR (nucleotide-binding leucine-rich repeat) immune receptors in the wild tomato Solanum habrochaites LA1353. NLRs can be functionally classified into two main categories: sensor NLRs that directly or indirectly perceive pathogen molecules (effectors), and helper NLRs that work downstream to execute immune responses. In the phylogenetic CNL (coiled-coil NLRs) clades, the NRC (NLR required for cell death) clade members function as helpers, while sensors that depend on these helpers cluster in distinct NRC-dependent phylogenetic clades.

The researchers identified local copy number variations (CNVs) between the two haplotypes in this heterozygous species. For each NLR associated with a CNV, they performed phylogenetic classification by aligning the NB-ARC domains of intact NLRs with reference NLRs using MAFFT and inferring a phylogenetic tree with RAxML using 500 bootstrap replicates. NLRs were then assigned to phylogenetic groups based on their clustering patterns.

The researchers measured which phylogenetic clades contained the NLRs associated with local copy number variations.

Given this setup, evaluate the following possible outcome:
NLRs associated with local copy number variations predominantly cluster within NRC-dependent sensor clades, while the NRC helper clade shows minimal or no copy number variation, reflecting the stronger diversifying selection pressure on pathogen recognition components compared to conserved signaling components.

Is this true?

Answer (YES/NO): NO